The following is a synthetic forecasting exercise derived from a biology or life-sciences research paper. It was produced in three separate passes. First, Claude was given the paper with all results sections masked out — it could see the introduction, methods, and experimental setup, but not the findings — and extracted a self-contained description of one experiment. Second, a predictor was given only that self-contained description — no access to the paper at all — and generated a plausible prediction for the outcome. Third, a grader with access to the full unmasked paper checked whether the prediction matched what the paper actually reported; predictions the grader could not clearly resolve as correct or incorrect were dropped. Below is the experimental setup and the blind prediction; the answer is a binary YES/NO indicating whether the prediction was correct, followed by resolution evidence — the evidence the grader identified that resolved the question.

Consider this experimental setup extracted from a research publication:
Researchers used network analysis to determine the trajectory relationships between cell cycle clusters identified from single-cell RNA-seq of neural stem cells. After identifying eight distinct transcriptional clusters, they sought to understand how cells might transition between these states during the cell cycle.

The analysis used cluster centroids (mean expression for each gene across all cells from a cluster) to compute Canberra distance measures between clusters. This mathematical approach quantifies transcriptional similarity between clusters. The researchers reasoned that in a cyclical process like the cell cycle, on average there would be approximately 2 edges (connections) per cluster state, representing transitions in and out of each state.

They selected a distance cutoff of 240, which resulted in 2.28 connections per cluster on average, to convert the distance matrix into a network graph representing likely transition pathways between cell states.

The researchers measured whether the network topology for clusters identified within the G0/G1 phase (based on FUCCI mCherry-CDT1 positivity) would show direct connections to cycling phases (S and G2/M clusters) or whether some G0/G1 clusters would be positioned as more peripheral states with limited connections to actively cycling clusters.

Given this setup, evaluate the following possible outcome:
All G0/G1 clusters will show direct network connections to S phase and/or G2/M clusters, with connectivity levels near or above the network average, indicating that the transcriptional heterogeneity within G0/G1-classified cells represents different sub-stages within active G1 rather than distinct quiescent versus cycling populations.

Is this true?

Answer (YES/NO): NO